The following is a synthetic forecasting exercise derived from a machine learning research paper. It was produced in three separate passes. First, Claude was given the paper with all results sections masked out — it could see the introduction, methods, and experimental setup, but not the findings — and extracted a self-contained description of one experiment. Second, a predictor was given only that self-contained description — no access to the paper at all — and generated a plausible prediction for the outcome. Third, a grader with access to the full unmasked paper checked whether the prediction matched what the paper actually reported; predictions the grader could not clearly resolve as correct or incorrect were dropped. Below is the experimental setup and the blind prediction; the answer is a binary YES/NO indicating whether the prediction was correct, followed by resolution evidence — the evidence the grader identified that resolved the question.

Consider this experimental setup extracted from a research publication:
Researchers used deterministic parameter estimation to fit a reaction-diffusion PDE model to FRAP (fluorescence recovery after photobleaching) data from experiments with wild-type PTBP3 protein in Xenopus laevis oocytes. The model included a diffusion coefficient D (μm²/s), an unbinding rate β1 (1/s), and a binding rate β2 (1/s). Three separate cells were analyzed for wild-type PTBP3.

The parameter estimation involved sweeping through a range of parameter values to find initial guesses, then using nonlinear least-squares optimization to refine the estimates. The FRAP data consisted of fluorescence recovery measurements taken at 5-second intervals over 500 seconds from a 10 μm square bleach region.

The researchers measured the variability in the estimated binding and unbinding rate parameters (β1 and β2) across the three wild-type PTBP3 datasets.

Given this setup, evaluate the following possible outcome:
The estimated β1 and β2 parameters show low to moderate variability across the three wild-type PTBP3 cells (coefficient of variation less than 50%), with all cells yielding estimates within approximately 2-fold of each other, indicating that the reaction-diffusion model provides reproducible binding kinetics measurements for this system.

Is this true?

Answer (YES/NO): NO